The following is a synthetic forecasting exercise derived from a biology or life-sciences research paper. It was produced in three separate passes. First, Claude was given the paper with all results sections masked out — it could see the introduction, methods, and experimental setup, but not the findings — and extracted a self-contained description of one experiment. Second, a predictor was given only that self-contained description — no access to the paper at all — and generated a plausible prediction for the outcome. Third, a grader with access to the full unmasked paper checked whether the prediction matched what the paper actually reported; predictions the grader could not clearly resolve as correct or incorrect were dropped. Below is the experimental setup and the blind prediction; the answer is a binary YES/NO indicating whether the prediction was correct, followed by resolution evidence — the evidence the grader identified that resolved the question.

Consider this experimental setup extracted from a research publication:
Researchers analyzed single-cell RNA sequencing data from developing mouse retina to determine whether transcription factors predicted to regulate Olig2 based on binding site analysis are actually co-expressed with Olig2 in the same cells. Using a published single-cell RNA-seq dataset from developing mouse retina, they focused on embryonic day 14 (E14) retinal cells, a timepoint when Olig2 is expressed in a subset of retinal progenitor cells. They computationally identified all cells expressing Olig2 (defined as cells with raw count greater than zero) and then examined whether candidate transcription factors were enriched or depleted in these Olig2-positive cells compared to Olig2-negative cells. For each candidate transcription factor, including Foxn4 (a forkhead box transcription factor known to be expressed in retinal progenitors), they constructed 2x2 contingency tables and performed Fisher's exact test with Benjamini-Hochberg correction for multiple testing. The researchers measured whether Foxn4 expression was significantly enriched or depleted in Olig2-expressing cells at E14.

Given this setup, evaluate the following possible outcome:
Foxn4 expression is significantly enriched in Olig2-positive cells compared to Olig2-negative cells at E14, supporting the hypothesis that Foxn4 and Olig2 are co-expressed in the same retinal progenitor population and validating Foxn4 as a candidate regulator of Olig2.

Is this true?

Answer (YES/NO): YES